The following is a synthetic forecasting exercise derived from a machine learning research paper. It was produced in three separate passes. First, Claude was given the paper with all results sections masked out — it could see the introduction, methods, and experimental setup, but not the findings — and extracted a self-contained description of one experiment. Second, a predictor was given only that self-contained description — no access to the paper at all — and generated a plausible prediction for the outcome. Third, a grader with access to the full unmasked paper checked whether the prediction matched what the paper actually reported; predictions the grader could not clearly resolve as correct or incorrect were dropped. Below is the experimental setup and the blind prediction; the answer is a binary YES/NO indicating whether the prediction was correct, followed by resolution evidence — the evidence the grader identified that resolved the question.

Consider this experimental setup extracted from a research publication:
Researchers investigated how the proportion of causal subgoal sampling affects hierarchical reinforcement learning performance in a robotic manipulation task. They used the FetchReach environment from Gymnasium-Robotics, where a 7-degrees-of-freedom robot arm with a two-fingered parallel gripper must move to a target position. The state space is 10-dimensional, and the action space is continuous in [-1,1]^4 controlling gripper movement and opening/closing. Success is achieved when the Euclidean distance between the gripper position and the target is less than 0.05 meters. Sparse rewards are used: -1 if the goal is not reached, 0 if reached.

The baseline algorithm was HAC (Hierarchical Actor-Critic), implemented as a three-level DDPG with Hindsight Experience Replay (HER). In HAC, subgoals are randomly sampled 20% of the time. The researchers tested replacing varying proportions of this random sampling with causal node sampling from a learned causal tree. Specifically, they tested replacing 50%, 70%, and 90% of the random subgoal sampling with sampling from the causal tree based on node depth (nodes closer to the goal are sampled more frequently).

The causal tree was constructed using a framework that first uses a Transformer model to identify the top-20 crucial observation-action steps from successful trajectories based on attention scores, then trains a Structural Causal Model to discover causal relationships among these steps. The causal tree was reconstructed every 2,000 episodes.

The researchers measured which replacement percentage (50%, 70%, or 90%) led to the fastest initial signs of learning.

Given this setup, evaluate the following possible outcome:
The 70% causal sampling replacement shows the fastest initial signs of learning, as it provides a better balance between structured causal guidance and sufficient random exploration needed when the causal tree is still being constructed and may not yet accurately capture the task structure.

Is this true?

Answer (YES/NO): YES